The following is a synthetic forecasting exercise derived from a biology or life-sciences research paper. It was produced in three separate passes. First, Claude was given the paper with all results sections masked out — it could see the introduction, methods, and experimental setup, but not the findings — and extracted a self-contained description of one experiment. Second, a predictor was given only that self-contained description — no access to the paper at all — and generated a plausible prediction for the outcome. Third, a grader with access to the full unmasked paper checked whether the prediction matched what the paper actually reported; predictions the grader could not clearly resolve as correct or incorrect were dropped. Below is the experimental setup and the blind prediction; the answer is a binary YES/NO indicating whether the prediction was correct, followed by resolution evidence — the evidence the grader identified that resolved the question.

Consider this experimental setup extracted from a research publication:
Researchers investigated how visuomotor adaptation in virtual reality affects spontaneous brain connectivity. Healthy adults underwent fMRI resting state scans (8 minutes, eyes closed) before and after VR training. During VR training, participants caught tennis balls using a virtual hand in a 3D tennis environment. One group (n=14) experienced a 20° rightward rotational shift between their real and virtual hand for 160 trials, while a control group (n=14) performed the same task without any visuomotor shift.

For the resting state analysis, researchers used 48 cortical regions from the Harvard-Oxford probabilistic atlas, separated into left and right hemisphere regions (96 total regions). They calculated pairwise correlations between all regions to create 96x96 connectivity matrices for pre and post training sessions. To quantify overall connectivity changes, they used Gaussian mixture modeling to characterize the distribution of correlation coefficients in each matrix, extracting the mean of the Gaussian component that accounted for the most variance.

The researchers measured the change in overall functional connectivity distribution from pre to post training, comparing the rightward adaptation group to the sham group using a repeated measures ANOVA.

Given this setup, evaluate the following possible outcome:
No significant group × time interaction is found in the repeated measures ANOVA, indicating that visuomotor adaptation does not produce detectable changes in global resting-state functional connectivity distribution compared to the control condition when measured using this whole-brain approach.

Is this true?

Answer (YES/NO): NO